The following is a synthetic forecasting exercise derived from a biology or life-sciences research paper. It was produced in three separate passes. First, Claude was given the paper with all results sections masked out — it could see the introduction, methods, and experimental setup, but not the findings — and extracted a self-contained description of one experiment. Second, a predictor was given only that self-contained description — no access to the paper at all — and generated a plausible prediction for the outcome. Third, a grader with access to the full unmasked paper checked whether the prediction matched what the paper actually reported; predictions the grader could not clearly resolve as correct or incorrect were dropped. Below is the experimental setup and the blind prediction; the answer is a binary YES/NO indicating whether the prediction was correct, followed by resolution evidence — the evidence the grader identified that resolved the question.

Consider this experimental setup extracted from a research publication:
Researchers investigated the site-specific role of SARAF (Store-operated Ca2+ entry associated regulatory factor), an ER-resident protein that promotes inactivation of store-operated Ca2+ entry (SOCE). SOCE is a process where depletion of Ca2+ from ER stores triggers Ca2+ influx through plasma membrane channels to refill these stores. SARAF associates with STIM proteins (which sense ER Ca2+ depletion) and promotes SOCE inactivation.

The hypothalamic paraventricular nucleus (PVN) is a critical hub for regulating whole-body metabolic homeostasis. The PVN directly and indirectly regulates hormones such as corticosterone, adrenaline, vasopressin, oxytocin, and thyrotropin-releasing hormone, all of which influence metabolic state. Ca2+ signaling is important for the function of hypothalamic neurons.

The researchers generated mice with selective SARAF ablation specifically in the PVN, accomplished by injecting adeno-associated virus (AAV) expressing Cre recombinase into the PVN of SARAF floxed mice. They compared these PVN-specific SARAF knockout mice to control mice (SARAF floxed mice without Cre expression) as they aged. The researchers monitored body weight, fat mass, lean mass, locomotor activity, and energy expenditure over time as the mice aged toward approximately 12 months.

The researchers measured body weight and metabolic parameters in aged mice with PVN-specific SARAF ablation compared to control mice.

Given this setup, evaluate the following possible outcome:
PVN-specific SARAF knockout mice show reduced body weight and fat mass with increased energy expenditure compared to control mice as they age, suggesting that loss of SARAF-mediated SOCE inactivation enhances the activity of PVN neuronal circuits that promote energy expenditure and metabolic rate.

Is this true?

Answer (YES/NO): YES